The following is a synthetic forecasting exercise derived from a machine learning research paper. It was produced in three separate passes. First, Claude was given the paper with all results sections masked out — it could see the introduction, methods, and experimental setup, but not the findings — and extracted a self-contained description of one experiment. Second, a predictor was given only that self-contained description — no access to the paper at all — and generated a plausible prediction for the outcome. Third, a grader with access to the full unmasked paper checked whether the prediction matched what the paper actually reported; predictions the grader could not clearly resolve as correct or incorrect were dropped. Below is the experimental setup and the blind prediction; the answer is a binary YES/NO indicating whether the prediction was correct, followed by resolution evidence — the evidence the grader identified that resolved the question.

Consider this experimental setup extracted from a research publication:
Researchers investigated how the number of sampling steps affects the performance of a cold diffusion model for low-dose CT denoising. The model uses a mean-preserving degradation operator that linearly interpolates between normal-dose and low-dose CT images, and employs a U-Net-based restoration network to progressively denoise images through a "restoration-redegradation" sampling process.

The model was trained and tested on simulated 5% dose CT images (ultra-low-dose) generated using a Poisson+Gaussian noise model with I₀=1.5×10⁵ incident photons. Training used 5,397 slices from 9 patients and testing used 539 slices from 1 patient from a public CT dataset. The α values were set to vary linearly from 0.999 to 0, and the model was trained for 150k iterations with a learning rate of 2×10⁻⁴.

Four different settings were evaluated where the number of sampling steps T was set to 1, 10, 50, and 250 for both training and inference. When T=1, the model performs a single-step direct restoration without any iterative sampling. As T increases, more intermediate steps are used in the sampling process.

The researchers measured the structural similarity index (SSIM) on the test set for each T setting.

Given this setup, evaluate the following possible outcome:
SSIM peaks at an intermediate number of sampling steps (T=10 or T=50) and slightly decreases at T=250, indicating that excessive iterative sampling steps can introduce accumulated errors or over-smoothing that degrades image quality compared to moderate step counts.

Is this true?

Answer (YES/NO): YES